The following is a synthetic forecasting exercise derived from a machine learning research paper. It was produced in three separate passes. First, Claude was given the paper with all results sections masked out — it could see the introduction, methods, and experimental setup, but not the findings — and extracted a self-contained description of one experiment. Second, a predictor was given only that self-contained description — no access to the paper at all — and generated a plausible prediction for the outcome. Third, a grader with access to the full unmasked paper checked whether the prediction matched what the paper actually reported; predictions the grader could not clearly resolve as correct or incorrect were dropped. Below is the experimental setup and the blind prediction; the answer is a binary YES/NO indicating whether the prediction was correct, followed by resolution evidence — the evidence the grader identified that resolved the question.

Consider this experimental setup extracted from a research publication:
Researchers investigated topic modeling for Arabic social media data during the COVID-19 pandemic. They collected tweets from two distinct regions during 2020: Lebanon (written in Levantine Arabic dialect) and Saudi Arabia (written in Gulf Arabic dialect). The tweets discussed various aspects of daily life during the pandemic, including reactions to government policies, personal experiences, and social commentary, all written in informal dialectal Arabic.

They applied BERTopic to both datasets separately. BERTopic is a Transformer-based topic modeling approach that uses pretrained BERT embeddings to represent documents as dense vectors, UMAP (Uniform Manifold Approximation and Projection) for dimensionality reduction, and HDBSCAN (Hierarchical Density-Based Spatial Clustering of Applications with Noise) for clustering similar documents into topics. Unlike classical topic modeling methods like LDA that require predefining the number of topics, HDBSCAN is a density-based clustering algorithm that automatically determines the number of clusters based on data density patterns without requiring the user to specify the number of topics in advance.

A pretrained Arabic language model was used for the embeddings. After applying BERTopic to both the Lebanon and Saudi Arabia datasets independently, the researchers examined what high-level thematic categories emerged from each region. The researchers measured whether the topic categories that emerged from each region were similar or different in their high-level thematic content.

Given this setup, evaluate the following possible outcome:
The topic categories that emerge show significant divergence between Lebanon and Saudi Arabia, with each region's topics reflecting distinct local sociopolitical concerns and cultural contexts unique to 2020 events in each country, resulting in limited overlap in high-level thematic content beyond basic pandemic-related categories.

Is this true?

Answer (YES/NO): NO